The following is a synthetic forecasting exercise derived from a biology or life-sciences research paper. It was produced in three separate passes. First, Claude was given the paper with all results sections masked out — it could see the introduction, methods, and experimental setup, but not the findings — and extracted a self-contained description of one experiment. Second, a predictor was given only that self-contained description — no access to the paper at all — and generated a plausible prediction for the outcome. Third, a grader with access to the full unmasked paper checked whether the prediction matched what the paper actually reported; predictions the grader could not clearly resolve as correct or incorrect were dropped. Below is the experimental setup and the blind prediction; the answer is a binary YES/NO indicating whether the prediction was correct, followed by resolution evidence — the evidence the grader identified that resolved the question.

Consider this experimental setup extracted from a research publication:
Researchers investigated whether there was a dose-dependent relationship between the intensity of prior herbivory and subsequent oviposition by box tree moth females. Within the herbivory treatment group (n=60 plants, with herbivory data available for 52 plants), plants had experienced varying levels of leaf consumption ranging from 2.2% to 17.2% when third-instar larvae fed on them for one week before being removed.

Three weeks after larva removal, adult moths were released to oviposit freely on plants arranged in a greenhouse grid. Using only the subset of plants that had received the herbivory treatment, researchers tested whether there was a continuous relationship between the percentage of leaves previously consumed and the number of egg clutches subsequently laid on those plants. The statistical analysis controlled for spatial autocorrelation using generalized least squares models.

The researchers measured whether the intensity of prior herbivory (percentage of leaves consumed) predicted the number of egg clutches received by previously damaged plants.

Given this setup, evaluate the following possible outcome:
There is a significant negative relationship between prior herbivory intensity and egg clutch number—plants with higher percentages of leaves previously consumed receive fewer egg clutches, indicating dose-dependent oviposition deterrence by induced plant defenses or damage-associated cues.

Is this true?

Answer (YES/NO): NO